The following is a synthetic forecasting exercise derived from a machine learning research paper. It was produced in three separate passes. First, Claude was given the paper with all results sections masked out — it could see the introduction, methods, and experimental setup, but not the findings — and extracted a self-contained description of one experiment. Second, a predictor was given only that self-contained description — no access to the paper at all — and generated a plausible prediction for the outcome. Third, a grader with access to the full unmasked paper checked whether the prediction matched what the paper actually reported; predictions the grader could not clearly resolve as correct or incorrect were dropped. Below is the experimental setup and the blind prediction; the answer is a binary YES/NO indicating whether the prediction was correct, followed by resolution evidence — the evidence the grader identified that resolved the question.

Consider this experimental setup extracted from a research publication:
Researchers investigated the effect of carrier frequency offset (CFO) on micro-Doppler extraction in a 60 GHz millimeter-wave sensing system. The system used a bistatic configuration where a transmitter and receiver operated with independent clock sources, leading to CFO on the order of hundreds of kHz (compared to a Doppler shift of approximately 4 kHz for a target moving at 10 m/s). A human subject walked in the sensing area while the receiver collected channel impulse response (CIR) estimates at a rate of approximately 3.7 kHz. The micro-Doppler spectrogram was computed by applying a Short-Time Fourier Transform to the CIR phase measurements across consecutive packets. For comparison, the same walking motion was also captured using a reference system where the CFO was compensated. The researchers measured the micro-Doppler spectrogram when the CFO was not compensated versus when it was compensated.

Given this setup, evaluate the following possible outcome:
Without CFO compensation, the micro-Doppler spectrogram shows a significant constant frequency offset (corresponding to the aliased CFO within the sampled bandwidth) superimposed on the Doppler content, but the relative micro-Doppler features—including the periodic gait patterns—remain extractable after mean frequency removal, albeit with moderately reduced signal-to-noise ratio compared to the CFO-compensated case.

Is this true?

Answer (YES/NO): NO